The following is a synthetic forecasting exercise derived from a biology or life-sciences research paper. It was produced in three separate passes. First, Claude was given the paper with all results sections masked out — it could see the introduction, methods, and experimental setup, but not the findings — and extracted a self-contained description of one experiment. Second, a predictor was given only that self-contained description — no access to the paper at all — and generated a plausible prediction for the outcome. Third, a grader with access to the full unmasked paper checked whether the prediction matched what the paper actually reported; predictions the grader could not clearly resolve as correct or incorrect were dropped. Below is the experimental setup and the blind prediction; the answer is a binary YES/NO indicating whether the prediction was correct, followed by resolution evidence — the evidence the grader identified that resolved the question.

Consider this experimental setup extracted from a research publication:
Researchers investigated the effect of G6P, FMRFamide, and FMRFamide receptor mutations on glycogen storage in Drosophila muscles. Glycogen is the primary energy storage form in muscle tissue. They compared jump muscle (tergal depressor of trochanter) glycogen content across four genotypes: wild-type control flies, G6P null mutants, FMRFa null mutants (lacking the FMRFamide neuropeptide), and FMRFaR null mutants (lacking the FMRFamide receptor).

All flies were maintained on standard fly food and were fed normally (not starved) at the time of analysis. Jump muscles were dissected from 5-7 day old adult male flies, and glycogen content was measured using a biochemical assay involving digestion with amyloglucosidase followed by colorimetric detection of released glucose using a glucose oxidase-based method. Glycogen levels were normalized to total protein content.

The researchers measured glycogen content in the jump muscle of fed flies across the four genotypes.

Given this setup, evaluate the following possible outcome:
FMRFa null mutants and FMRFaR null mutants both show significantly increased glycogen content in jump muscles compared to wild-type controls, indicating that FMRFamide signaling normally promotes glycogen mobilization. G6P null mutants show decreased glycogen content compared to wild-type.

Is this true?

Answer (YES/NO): NO